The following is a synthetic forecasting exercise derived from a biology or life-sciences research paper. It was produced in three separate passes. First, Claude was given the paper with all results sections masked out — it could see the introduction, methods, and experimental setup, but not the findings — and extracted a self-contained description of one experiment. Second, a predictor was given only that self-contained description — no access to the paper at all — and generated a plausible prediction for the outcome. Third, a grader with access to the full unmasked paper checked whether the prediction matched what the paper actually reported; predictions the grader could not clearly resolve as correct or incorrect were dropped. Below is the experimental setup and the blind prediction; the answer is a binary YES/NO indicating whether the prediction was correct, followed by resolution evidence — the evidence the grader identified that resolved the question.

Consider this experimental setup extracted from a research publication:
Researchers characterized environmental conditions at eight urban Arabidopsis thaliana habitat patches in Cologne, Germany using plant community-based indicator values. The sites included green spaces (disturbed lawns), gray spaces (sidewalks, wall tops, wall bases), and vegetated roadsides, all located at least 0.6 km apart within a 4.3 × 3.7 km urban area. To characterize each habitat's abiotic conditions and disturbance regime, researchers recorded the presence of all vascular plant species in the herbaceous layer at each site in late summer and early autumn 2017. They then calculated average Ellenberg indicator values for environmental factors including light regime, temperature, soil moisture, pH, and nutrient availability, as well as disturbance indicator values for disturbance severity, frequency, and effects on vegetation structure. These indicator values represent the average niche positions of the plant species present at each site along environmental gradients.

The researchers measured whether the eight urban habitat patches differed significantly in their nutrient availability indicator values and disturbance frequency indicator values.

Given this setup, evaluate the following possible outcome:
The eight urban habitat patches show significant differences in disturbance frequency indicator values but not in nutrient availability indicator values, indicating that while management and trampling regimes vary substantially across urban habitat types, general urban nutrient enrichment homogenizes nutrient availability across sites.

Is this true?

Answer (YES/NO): NO